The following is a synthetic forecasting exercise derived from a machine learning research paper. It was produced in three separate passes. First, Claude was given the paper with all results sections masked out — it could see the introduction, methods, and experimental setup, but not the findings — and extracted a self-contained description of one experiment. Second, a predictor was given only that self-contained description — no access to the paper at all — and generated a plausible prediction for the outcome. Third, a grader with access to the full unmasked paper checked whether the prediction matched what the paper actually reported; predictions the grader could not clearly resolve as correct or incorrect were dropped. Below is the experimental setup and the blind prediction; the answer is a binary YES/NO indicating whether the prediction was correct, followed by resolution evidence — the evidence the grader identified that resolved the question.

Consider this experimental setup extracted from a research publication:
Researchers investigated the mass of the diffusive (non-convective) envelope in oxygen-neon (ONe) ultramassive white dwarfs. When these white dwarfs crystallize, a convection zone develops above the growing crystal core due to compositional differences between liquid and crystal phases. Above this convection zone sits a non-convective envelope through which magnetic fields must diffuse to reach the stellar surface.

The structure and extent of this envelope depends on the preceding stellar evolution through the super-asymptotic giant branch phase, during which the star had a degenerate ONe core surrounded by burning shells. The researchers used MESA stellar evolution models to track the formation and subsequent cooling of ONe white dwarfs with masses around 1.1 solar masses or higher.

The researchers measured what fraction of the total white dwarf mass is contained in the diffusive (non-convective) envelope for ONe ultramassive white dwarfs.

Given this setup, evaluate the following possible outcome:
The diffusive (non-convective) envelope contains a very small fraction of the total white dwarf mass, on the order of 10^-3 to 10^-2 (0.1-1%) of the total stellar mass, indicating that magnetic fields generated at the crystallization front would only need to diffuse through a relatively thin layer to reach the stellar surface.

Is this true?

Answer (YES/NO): NO